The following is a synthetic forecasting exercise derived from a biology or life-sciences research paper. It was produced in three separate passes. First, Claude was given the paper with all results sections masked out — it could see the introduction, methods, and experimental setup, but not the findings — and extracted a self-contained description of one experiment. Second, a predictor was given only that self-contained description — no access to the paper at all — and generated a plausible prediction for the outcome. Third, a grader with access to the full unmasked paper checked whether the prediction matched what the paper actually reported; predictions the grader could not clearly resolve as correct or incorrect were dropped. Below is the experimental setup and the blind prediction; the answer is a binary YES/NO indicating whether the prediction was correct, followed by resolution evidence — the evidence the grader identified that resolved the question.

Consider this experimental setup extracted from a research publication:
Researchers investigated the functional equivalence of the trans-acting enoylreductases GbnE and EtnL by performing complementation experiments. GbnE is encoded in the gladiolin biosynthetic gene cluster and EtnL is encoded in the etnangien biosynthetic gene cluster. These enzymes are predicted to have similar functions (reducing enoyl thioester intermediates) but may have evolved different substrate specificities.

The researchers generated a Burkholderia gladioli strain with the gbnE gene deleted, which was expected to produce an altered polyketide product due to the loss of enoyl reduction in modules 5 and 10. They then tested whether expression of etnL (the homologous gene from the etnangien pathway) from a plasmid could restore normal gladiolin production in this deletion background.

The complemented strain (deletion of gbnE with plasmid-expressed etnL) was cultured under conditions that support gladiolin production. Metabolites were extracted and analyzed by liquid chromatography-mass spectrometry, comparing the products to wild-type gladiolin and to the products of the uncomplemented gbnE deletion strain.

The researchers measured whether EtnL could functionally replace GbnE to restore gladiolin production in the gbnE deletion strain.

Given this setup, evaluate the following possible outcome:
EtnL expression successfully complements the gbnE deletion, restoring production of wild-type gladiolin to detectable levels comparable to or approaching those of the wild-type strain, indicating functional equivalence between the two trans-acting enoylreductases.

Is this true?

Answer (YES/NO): NO